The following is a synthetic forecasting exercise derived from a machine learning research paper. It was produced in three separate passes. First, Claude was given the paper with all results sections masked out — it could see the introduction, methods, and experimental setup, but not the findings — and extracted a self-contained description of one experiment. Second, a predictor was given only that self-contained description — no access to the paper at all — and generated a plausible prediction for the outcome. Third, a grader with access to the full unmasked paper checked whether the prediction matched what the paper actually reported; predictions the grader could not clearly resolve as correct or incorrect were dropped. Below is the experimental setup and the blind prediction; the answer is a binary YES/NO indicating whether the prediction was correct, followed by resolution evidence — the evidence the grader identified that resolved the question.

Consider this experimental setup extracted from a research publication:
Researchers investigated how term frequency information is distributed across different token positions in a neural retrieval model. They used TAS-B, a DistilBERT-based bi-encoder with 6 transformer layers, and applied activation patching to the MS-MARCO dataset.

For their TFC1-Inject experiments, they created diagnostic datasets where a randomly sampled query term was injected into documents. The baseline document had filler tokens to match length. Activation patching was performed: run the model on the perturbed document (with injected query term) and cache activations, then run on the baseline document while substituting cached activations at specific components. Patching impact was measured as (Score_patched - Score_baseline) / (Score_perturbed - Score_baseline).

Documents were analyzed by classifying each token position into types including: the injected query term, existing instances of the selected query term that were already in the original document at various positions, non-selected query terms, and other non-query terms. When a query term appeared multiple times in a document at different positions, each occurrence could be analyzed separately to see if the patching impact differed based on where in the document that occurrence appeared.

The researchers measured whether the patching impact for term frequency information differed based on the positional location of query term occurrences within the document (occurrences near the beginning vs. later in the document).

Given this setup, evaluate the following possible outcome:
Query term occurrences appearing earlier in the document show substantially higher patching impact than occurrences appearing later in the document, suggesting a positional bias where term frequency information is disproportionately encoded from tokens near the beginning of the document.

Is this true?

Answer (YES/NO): NO